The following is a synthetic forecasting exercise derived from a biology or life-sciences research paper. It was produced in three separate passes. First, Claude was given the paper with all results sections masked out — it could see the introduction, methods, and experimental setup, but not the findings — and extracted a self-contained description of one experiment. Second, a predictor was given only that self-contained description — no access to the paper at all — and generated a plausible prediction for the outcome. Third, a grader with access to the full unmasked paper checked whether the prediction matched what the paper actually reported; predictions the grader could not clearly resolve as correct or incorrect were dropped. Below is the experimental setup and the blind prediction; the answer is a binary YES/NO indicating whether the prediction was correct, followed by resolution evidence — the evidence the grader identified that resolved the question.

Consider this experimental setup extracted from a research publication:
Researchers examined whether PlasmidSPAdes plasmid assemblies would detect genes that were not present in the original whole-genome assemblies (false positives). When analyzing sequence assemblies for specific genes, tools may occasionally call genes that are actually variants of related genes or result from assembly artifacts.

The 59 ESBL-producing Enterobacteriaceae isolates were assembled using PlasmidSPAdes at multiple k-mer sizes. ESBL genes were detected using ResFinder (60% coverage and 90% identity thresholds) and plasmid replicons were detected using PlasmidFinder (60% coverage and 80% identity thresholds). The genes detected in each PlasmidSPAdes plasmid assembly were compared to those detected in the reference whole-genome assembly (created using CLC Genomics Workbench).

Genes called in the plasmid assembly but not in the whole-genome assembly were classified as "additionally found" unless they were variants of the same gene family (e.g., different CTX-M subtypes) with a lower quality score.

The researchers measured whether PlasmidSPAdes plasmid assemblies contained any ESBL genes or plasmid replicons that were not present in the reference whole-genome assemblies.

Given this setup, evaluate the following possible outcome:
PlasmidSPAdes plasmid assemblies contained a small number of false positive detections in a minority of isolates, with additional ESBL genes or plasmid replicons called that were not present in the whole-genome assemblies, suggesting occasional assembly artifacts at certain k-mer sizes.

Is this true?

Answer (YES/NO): NO